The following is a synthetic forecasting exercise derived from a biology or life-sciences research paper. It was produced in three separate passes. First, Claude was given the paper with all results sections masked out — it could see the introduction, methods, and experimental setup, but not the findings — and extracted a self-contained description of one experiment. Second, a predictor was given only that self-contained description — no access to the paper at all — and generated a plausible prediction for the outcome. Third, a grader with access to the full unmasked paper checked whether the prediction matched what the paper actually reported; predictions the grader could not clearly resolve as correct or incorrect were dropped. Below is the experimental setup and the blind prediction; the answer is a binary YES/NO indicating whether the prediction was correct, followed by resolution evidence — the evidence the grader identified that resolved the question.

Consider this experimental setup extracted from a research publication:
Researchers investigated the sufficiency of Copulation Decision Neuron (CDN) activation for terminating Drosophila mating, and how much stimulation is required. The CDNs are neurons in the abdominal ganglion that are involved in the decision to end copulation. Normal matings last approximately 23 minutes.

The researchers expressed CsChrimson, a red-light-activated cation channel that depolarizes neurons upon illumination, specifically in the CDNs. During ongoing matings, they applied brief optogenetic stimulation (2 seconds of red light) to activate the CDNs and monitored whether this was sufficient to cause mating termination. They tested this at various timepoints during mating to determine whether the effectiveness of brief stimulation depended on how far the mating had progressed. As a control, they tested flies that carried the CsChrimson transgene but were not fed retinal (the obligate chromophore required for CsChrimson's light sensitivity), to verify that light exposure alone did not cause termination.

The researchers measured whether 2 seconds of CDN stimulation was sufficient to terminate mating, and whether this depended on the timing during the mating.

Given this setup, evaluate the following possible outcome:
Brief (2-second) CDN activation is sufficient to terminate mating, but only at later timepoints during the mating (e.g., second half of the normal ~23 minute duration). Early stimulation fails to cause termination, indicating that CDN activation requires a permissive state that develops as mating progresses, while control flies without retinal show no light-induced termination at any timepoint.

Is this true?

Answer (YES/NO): NO